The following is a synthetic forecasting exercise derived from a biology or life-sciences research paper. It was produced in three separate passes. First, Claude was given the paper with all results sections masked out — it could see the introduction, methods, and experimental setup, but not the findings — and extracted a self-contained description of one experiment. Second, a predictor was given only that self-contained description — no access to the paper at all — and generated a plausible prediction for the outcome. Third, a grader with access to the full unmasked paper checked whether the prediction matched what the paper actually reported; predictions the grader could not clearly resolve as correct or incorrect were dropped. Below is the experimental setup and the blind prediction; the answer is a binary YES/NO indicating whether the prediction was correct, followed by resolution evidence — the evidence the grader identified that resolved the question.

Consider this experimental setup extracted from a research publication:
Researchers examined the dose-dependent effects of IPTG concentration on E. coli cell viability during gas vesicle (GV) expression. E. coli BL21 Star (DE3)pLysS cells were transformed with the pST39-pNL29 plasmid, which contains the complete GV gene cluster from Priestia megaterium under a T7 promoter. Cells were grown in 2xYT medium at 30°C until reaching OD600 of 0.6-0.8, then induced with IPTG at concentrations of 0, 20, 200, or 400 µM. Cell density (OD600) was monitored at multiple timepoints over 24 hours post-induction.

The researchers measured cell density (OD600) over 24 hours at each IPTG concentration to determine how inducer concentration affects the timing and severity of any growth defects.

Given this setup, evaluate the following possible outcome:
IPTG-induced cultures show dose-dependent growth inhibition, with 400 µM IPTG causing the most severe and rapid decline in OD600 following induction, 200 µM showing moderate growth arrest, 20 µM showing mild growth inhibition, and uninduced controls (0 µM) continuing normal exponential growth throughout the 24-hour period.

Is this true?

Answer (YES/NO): NO